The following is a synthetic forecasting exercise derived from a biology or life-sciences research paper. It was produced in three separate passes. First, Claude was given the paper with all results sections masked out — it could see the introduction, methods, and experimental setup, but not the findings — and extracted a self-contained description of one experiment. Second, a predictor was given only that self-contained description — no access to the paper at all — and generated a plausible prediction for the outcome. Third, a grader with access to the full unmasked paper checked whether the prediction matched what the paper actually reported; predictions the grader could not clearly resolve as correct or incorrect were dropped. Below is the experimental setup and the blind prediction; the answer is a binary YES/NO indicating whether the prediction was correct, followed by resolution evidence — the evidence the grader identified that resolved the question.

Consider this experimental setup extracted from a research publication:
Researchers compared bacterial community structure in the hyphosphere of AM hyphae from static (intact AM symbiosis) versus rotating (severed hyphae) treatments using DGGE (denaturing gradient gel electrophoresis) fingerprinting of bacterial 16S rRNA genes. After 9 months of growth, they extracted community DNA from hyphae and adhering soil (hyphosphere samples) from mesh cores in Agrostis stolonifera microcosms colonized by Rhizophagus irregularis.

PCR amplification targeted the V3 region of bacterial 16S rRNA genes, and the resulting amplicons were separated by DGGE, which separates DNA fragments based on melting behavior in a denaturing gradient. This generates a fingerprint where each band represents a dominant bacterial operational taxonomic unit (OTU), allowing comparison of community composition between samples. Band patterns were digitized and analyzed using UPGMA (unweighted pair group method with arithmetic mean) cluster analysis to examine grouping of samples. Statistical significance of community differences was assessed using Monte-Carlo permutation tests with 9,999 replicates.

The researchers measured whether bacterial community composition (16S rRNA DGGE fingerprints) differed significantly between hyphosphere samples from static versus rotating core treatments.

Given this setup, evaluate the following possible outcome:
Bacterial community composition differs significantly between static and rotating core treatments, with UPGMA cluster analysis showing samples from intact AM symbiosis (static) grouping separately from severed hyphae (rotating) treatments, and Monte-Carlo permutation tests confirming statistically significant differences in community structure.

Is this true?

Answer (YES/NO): YES